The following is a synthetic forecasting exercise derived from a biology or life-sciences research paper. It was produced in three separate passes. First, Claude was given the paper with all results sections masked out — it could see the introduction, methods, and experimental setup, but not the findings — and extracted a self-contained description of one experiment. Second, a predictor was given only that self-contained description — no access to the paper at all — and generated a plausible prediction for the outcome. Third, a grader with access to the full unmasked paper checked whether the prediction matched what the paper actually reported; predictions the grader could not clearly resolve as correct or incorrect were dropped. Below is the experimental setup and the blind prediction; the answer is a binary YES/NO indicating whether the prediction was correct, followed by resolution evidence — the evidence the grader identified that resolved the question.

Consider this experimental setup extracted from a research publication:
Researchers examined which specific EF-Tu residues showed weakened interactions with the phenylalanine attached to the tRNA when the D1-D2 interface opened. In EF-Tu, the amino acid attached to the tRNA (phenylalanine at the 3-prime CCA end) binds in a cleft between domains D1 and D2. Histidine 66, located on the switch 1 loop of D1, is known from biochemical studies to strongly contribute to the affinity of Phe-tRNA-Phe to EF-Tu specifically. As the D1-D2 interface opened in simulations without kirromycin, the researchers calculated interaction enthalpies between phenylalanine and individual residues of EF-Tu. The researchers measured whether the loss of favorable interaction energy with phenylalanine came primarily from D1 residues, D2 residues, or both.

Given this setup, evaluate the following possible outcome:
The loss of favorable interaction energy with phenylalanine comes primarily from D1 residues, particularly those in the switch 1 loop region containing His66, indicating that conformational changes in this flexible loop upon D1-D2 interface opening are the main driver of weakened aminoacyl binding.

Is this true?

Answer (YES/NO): NO